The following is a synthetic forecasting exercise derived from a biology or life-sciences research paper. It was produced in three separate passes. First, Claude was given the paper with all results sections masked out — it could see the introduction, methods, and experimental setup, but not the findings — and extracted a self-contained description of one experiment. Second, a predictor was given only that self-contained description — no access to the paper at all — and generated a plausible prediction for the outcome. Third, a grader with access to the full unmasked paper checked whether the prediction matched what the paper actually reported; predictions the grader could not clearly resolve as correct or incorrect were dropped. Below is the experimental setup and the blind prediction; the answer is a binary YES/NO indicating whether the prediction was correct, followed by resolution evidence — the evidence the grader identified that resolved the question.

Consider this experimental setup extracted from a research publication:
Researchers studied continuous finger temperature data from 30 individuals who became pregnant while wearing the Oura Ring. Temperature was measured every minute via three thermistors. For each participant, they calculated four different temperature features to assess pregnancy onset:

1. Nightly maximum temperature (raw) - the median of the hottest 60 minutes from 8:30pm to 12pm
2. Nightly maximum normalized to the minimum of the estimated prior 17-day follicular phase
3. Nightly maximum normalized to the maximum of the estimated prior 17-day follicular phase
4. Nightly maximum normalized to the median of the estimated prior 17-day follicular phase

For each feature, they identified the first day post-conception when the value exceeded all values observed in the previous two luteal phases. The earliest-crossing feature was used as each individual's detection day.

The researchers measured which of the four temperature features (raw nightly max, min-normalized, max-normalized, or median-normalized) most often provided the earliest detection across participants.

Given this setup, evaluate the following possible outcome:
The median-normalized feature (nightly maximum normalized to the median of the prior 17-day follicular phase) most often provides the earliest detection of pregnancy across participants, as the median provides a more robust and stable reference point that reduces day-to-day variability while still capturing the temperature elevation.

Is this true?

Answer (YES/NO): NO